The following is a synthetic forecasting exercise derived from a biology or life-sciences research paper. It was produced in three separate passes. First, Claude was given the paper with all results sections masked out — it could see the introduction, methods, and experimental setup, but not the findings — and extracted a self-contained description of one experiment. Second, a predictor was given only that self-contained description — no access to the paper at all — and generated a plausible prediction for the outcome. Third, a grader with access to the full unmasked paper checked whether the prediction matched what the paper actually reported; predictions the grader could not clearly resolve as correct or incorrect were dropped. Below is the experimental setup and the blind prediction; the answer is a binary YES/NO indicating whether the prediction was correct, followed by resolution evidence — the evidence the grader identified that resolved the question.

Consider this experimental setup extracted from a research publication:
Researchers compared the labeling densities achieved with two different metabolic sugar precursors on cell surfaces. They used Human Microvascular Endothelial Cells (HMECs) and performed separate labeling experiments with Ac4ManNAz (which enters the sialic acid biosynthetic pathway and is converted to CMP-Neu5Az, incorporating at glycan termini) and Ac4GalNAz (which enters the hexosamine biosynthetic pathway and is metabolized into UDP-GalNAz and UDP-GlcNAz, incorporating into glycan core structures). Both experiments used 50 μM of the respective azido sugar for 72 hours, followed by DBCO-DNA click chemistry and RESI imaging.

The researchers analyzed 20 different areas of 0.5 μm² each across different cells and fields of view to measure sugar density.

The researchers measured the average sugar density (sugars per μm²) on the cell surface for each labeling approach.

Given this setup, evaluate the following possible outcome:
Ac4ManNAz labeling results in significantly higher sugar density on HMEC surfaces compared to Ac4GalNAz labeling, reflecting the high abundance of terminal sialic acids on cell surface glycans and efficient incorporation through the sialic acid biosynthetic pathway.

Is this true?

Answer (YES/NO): YES